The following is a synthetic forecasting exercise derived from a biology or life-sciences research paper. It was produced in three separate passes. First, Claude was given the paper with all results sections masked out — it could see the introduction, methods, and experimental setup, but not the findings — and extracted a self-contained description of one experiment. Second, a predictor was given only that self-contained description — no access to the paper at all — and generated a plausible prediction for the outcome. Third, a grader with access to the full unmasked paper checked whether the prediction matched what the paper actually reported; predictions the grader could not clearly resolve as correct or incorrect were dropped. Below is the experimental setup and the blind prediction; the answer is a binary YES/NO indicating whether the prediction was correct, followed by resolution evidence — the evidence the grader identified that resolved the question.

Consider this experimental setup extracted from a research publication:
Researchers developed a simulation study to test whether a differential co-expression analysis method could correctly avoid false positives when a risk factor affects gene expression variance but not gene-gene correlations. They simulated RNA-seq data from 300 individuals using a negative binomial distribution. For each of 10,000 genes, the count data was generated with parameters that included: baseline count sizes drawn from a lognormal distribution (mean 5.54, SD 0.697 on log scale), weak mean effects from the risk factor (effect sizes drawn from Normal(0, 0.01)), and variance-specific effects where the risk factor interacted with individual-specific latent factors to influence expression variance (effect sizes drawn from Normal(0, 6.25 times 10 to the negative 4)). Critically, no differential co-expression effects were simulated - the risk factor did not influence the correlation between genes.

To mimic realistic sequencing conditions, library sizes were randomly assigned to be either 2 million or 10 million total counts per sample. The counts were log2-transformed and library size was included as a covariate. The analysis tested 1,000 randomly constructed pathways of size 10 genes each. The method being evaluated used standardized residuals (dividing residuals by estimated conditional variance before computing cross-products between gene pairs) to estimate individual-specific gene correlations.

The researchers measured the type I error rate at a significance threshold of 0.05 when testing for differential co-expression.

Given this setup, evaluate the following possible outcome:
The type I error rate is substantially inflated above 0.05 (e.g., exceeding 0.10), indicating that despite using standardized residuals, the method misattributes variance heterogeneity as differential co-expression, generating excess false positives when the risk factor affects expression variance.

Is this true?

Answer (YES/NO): NO